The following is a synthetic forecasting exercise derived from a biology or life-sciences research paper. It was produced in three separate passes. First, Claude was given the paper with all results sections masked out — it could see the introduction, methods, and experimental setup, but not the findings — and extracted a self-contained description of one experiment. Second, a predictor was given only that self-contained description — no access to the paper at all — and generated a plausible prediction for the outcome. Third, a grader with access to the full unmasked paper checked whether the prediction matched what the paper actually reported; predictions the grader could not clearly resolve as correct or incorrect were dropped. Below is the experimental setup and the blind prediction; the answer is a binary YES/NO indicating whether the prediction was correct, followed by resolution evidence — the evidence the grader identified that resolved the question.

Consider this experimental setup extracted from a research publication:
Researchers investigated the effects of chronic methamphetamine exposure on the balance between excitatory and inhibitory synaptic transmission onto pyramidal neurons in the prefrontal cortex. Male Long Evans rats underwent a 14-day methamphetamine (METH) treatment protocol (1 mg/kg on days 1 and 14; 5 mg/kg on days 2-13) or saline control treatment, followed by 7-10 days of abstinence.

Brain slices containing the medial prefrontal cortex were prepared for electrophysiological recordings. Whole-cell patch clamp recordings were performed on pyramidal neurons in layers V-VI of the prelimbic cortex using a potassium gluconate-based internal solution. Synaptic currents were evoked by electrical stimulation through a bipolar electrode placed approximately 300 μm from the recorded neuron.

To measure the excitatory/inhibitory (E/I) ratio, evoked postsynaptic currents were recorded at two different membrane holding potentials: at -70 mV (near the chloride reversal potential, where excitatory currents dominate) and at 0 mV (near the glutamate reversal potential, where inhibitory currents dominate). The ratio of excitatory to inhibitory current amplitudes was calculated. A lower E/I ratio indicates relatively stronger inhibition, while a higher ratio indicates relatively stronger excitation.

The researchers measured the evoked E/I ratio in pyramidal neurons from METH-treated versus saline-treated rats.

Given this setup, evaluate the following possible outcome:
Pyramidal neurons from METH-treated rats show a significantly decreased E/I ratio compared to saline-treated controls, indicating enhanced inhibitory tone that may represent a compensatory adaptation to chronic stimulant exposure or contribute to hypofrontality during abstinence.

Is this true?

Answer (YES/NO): YES